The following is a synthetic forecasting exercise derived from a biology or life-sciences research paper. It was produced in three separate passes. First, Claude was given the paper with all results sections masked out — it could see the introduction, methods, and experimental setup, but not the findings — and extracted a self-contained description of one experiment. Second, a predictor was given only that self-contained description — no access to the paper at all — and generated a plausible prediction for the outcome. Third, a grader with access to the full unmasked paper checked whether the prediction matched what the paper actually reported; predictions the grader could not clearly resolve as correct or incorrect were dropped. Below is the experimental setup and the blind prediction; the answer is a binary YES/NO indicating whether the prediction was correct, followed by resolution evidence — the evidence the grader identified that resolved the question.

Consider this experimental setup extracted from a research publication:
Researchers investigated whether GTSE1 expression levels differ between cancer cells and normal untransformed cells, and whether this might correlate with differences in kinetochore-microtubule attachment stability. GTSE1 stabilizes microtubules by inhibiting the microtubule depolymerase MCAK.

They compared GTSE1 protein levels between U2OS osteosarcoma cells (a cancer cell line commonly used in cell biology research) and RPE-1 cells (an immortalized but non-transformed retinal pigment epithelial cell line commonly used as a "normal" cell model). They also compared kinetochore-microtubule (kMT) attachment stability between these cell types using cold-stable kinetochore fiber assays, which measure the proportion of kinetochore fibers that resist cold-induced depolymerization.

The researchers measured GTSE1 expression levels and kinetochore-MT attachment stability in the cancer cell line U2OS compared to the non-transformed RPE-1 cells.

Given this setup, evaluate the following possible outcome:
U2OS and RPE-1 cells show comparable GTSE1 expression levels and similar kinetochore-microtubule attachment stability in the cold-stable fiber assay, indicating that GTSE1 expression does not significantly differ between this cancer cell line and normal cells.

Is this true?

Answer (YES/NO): NO